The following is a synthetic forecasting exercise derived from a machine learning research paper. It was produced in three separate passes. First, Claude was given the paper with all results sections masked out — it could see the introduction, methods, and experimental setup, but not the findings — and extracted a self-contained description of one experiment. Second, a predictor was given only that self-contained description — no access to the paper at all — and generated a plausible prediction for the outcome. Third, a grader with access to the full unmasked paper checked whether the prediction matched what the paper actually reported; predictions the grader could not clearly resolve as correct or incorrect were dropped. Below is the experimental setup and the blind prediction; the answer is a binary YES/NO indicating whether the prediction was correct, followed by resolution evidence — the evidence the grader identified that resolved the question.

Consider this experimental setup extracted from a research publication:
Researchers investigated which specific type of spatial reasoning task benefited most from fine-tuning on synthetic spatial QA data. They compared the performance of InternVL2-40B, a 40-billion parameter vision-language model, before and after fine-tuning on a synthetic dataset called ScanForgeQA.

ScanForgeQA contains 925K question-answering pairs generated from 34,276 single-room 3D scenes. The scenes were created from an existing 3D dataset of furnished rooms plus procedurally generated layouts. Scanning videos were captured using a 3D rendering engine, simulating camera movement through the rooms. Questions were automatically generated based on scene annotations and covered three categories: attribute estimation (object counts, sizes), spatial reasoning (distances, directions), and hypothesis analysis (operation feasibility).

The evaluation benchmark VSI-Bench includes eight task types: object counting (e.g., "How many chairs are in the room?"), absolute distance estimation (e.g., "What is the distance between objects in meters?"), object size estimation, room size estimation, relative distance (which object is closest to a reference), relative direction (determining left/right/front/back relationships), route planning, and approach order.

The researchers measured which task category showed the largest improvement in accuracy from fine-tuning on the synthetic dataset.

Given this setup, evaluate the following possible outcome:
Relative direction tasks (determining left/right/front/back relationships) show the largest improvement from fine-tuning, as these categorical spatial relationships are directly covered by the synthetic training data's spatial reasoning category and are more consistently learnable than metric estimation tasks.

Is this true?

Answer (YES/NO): NO